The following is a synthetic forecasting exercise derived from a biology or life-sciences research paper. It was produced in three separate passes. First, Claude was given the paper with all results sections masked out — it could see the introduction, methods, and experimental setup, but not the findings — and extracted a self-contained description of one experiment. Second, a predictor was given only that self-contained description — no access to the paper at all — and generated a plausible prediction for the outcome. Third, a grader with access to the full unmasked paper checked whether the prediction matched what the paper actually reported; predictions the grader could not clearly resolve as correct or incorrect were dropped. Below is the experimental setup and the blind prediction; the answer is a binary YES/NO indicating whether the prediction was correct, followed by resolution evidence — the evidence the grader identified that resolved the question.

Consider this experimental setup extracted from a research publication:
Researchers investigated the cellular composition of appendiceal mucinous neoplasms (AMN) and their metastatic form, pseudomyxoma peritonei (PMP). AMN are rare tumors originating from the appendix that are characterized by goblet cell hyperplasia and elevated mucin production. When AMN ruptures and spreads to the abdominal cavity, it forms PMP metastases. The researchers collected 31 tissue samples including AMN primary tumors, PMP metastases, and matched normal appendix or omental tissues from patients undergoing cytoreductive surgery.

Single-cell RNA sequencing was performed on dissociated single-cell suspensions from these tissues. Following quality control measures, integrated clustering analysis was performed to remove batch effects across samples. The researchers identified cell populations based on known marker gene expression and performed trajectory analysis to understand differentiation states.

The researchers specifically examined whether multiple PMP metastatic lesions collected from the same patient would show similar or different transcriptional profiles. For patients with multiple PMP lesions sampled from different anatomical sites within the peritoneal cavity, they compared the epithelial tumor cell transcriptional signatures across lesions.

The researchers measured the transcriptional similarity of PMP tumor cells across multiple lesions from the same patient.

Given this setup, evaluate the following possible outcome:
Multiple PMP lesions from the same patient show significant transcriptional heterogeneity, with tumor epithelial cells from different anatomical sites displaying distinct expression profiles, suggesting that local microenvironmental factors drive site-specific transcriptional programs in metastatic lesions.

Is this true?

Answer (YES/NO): NO